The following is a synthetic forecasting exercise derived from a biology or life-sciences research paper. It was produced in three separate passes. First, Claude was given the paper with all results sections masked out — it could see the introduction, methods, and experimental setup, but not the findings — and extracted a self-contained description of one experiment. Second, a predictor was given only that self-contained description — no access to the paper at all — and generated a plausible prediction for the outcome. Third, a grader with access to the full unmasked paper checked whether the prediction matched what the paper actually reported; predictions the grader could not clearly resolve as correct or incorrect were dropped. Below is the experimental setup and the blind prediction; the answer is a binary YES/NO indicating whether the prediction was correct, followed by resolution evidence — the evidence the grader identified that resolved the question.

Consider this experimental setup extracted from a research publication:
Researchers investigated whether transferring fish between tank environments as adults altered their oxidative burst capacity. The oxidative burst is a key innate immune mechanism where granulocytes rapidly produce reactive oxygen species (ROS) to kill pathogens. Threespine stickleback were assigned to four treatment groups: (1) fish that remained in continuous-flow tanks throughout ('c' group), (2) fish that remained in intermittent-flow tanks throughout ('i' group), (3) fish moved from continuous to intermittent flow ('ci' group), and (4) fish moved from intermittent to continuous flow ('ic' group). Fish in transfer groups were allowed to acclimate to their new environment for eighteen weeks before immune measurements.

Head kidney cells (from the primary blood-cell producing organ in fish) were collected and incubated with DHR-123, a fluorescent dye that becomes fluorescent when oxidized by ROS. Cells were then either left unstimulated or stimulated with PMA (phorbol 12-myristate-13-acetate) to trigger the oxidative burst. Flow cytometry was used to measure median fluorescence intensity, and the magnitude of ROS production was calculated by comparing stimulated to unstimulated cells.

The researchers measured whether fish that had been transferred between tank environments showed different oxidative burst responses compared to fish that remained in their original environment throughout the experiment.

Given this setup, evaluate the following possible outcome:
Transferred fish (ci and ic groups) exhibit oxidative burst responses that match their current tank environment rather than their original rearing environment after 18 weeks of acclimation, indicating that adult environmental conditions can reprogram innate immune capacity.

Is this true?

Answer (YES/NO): YES